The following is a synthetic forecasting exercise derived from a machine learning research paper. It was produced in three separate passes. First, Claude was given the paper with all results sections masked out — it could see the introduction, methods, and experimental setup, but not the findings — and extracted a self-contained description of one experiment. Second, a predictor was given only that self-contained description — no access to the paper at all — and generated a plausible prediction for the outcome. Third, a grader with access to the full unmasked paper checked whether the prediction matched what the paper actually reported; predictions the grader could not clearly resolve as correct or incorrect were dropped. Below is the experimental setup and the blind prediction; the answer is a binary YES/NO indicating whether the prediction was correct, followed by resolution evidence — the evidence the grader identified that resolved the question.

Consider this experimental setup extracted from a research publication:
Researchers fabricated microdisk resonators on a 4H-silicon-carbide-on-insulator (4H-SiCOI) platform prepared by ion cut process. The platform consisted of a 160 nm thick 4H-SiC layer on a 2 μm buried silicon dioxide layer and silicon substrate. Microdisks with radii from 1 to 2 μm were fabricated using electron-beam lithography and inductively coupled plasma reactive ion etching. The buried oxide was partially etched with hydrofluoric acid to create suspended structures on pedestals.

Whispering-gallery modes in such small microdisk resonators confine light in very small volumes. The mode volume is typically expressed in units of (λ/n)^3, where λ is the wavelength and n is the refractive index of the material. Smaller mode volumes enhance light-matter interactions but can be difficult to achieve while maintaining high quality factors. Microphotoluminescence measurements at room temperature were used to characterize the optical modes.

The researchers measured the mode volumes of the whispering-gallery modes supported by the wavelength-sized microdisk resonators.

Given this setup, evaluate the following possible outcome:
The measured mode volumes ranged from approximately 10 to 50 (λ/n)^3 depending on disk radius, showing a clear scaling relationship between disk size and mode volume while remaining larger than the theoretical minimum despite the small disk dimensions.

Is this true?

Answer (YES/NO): NO